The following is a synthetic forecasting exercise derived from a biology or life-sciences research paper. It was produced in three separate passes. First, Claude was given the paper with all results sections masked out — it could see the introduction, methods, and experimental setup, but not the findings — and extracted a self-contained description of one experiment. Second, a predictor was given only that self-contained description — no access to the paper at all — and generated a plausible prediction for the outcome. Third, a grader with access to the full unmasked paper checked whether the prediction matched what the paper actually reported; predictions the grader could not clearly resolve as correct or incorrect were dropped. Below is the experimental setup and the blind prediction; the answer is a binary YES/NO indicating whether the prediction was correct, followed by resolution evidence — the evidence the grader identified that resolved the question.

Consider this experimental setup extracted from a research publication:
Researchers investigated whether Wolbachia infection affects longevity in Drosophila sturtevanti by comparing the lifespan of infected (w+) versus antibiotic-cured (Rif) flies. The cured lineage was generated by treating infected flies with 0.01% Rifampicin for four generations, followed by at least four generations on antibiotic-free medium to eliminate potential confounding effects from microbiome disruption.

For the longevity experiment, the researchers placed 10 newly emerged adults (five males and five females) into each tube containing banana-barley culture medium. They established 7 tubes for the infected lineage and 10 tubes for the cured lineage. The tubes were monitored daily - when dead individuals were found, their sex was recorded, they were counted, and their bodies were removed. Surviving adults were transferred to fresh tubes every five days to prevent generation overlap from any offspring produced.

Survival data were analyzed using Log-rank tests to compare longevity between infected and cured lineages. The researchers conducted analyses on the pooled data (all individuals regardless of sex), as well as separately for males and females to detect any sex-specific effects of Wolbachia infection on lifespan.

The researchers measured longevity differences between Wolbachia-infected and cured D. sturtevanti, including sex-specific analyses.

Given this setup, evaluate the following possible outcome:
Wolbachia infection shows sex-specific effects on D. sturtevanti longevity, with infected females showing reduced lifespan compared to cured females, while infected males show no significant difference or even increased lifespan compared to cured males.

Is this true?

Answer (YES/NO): NO